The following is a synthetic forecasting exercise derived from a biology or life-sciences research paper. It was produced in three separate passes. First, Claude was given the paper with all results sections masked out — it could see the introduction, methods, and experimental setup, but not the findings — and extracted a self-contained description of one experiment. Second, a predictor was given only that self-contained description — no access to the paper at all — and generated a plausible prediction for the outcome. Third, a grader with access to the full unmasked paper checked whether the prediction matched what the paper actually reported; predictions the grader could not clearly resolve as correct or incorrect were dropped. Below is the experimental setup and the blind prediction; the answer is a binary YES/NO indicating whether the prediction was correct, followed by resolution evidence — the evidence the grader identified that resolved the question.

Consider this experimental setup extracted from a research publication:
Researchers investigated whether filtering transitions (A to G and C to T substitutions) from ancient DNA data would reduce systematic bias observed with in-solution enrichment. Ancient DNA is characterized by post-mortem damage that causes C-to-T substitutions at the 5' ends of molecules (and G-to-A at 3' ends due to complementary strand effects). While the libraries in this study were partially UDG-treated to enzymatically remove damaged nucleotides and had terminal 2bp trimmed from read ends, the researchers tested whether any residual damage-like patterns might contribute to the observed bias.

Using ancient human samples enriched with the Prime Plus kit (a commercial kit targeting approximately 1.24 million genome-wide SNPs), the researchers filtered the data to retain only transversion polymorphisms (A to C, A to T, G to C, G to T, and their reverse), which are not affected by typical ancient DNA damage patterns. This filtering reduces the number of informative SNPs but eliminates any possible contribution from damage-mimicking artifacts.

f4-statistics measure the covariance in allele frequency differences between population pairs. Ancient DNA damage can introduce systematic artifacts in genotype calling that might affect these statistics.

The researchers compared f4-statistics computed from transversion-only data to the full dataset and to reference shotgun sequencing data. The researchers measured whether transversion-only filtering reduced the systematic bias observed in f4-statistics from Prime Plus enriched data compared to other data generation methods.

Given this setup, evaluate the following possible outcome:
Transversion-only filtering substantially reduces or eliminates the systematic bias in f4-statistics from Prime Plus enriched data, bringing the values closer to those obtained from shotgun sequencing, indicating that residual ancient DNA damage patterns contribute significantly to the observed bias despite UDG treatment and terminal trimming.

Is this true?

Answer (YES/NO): NO